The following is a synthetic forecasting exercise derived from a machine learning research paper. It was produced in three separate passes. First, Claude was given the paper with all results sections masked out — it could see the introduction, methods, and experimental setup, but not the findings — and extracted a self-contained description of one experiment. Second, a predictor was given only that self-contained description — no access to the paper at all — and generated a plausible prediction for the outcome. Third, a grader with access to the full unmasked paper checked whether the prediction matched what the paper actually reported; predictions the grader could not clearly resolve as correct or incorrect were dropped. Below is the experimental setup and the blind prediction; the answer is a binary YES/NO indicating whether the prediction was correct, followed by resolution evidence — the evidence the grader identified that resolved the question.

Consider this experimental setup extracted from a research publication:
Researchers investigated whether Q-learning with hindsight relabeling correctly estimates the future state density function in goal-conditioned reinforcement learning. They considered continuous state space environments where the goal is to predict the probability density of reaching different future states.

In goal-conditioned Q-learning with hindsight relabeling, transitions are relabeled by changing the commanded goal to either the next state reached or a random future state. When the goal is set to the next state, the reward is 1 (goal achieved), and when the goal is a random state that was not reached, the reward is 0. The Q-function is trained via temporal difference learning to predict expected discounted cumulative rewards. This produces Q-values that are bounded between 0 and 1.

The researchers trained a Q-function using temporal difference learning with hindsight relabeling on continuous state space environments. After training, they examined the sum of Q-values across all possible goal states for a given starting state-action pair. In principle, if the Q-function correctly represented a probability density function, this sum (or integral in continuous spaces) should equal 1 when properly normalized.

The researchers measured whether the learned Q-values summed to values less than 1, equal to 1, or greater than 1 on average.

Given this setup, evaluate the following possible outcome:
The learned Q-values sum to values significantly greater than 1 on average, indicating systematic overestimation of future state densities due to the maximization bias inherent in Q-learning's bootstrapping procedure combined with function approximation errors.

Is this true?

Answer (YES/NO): NO